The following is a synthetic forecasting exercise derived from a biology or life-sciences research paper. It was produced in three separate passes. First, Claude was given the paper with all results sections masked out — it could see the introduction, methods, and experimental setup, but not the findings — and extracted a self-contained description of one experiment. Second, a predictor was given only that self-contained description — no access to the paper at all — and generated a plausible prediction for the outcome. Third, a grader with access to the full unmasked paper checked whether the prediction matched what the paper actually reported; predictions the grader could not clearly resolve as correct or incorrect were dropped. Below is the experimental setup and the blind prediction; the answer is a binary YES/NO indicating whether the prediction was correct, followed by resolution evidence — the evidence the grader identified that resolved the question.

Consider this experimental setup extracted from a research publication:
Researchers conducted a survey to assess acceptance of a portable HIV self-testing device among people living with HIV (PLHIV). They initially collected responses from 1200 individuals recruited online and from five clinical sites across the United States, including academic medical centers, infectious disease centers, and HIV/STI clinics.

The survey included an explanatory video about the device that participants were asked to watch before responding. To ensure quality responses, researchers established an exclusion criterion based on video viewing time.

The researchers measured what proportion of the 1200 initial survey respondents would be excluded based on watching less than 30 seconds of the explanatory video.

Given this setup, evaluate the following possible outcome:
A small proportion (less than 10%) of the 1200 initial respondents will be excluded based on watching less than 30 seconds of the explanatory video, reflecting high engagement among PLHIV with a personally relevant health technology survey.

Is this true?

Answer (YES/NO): NO